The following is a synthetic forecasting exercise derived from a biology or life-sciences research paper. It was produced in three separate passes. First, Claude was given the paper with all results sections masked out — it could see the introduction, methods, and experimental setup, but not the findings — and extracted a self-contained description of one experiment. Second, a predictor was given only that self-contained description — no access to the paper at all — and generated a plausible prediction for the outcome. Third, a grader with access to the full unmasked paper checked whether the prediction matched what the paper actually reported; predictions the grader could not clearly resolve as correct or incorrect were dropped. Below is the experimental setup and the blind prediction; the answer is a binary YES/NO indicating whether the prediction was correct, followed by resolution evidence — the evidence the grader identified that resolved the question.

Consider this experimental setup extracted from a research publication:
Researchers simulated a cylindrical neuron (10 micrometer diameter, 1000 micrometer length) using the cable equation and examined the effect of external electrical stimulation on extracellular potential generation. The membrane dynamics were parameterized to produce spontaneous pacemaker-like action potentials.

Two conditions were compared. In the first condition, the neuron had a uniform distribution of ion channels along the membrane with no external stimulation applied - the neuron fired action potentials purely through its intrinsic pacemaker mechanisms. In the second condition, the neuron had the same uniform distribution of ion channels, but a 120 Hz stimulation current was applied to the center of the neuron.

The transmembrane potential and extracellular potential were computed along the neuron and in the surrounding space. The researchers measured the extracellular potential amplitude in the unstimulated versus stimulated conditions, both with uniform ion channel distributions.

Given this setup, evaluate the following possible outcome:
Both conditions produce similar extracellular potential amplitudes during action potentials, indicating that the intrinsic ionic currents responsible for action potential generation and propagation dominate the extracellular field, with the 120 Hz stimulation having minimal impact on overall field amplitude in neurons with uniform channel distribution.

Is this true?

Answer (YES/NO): NO